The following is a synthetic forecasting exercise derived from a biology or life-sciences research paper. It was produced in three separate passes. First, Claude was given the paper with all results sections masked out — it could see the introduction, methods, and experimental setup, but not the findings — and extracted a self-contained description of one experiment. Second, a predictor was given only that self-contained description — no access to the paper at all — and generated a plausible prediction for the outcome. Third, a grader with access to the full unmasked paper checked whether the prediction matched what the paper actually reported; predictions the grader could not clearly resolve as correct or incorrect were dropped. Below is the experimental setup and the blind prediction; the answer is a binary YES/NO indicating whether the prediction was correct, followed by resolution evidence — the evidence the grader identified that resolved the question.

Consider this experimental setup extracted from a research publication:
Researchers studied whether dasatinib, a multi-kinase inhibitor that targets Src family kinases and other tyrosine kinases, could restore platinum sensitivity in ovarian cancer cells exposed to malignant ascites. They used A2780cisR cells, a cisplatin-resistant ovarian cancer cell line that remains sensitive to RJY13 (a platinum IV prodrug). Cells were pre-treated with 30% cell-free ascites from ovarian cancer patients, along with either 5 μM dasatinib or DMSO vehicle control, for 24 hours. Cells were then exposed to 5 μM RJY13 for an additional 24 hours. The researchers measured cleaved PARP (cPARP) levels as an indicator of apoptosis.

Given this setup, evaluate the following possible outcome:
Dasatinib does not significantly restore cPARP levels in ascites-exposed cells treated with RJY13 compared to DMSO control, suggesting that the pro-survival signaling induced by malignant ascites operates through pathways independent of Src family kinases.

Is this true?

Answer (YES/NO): YES